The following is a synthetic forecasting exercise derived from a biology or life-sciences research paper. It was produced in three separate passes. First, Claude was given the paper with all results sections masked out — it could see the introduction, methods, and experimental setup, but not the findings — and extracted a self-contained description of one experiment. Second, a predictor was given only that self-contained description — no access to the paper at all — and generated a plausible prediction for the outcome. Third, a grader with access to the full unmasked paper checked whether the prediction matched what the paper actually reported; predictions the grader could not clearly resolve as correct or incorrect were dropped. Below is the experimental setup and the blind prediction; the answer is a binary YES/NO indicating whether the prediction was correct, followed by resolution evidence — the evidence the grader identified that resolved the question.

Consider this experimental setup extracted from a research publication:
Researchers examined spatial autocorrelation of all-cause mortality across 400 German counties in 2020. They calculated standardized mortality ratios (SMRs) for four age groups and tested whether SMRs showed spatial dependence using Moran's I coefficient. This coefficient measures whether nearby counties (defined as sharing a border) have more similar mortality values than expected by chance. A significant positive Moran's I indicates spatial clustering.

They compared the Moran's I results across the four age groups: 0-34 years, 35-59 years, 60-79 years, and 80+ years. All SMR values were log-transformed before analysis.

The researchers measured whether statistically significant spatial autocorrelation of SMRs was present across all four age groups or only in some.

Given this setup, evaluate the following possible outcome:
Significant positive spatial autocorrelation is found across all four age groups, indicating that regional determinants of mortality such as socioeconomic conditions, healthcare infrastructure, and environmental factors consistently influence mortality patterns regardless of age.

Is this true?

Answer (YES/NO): NO